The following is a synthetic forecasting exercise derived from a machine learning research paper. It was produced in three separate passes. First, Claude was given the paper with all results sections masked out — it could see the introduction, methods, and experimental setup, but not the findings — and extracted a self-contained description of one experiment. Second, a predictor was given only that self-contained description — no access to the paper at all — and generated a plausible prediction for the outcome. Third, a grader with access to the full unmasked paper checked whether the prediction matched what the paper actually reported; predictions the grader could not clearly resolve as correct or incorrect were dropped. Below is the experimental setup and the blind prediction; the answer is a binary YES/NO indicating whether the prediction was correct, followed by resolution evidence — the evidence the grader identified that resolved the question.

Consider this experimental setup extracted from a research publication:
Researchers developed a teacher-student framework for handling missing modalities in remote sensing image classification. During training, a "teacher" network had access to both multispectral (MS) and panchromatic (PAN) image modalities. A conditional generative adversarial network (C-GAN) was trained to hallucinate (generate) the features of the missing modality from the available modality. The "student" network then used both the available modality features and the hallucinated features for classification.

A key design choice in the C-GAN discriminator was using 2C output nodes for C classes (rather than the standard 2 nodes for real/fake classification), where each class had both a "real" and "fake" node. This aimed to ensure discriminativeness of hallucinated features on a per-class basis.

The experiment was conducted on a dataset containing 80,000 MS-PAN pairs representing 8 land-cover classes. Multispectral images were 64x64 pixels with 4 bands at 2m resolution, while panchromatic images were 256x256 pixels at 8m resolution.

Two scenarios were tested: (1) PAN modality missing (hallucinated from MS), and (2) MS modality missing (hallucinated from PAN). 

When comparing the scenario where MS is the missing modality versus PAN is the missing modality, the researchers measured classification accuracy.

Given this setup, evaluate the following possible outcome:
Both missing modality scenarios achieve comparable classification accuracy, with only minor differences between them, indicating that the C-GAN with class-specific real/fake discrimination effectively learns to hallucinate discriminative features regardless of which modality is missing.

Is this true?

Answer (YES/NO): NO